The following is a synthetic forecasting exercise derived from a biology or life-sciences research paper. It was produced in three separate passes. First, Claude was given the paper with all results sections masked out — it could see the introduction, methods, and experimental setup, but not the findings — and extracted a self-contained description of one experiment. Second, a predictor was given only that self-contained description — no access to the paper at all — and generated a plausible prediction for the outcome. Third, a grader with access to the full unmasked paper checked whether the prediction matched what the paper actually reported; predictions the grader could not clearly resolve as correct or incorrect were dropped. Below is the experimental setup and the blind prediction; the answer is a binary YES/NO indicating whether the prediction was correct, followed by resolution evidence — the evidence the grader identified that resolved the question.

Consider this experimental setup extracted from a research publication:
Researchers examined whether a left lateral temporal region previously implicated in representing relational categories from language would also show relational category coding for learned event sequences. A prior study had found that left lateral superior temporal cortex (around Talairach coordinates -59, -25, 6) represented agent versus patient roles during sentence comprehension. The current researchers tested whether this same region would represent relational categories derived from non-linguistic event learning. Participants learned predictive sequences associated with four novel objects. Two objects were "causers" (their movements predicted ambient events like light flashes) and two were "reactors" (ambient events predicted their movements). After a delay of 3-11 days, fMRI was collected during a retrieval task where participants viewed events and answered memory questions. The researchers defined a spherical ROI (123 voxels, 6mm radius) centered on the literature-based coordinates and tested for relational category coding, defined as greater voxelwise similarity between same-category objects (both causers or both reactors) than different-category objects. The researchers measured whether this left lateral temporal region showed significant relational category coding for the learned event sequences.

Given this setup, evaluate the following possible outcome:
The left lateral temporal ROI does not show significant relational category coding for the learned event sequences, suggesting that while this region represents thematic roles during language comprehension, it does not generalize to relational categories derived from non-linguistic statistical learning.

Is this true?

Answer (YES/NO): YES